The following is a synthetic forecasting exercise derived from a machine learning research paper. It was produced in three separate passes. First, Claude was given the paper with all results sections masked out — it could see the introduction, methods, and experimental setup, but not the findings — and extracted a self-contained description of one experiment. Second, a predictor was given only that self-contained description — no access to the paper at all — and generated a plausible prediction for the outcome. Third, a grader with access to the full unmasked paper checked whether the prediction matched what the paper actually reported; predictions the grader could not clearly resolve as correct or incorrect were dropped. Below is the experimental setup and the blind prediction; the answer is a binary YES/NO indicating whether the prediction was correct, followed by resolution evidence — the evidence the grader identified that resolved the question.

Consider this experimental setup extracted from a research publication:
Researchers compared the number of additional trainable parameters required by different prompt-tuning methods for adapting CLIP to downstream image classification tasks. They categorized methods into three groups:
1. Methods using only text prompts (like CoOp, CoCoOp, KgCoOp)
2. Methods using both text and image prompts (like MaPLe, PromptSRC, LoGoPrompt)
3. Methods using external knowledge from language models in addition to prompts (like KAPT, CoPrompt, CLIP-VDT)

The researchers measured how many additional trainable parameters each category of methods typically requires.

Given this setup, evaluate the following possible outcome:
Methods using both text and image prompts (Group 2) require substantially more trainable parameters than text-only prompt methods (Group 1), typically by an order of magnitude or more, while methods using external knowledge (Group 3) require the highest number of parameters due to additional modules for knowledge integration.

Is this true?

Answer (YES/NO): YES